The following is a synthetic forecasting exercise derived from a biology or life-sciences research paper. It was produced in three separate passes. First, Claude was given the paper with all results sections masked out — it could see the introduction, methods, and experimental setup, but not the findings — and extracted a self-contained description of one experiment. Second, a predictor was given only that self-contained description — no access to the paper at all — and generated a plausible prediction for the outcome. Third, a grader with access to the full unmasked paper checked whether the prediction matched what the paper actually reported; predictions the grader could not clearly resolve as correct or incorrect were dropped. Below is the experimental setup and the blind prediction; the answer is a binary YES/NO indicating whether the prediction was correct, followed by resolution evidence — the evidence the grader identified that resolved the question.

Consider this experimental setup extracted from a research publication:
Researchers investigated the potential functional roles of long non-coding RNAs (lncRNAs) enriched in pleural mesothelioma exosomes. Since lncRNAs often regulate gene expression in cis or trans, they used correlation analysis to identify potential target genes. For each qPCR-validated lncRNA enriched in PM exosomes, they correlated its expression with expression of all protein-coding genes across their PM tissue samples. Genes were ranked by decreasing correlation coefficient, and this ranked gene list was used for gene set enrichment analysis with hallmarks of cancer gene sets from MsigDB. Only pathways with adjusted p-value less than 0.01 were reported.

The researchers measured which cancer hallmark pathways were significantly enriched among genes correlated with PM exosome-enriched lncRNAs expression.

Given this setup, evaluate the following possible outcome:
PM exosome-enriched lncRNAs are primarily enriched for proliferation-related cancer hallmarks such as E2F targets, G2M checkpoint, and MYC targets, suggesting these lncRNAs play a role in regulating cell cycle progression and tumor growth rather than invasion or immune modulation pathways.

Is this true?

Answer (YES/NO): YES